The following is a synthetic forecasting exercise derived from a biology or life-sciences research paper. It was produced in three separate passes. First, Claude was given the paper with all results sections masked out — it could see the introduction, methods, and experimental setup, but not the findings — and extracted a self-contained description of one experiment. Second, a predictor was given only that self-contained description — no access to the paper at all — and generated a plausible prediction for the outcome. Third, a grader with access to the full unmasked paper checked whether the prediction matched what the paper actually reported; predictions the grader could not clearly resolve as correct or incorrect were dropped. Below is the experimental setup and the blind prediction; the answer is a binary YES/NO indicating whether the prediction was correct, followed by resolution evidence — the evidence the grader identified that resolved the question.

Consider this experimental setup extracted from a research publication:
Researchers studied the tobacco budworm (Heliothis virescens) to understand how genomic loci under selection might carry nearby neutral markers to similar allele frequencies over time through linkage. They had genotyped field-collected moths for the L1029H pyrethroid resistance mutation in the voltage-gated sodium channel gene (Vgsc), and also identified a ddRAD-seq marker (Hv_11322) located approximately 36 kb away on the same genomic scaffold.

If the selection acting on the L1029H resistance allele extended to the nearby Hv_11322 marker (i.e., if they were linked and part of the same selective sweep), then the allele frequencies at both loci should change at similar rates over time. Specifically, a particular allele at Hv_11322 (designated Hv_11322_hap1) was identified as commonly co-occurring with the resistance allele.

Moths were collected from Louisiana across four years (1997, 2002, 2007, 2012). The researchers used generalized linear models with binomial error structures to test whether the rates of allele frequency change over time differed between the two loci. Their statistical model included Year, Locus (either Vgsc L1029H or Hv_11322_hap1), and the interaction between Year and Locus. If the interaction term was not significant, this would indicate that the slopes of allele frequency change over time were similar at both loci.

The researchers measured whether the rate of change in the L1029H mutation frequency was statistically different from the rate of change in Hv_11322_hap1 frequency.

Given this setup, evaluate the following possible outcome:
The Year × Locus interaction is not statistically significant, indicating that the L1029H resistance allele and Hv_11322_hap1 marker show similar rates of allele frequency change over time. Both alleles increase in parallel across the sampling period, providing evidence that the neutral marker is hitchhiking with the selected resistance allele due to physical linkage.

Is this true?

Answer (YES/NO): NO